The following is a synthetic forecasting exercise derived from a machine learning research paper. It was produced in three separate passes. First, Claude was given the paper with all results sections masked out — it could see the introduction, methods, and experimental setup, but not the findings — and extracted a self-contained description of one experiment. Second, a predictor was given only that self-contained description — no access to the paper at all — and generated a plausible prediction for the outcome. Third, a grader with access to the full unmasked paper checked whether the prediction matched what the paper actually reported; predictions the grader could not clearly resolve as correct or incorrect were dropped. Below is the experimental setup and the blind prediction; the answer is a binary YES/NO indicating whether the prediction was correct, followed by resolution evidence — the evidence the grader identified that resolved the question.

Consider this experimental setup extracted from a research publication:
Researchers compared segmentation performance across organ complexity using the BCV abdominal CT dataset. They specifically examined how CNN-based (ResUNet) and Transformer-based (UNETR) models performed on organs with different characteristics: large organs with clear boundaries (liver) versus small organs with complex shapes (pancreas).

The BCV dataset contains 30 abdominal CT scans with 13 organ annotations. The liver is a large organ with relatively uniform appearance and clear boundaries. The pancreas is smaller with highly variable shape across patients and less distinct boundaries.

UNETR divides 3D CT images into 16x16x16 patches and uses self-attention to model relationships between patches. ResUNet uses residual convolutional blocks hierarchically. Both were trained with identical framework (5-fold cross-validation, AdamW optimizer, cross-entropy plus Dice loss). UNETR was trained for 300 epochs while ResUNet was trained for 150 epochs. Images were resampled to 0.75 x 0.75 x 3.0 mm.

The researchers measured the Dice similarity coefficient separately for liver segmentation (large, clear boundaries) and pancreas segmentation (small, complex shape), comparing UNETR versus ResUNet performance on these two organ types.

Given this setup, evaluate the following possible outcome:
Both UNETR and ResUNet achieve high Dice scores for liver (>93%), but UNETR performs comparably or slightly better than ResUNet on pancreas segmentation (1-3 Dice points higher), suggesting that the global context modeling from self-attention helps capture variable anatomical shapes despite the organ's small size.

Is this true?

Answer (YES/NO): NO